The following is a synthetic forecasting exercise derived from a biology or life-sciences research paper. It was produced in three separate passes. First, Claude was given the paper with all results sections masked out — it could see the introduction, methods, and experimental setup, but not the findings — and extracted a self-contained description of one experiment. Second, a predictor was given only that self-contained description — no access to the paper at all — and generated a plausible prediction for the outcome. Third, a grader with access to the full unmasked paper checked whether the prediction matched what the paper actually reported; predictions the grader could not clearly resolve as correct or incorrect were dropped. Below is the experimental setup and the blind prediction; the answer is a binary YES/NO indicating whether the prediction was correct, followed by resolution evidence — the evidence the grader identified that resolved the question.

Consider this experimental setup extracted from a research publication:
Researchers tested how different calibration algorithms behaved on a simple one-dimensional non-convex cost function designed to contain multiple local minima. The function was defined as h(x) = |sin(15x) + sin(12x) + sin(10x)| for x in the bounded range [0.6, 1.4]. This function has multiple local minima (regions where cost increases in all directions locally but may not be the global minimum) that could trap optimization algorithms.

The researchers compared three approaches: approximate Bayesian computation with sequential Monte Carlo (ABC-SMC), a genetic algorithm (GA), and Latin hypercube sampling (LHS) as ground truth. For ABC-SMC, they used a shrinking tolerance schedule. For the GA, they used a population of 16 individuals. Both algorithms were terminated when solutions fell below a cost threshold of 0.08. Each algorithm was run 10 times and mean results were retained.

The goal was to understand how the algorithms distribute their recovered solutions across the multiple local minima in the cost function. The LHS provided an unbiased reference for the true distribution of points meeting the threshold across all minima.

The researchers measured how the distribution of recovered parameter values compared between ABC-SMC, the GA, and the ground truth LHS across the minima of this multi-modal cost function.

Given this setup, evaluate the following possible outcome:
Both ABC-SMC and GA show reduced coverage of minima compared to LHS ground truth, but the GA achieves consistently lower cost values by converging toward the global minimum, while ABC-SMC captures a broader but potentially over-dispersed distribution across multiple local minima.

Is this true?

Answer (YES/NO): NO